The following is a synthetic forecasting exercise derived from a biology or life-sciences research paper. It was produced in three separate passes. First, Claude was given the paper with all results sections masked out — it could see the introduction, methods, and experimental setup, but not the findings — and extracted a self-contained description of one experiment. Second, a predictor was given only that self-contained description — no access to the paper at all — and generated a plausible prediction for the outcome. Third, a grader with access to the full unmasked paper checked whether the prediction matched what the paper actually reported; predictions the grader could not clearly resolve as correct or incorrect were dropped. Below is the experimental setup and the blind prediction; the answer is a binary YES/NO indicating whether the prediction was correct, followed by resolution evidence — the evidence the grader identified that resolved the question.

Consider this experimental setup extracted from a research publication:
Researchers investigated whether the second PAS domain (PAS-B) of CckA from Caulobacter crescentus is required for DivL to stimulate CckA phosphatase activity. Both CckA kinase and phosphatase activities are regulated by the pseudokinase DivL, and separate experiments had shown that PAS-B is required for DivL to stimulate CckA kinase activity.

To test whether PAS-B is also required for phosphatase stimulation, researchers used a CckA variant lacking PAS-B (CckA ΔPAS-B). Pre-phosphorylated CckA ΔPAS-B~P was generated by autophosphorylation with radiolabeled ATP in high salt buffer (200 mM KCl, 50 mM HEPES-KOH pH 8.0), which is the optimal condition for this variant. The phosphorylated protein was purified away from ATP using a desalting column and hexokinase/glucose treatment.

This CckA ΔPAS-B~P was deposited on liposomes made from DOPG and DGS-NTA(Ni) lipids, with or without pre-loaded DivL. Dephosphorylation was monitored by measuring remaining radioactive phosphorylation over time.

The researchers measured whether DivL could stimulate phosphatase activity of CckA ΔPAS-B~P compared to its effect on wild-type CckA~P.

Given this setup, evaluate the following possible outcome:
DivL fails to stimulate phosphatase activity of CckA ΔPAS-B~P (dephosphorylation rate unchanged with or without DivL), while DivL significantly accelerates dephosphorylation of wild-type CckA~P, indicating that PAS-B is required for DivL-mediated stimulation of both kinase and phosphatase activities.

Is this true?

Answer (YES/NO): YES